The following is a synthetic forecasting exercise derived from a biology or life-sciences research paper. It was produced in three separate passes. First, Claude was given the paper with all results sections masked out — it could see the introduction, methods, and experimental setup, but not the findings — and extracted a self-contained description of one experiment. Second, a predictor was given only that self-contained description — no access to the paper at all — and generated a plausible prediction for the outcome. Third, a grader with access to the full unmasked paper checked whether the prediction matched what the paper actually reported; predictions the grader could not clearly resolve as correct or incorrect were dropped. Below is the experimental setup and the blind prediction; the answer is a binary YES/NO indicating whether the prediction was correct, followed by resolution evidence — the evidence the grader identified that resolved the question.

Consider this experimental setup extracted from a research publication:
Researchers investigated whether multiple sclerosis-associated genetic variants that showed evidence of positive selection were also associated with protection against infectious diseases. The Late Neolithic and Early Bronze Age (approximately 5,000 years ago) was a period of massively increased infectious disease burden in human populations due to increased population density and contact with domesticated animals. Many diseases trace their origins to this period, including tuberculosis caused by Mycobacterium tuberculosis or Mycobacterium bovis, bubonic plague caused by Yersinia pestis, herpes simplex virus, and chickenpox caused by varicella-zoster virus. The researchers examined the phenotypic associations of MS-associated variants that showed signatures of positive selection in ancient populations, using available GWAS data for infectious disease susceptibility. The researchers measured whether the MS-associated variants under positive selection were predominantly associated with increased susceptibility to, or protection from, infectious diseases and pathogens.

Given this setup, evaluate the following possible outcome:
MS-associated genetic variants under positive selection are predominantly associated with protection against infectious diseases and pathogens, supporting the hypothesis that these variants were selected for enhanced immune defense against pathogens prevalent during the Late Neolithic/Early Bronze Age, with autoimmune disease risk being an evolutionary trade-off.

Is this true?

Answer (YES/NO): YES